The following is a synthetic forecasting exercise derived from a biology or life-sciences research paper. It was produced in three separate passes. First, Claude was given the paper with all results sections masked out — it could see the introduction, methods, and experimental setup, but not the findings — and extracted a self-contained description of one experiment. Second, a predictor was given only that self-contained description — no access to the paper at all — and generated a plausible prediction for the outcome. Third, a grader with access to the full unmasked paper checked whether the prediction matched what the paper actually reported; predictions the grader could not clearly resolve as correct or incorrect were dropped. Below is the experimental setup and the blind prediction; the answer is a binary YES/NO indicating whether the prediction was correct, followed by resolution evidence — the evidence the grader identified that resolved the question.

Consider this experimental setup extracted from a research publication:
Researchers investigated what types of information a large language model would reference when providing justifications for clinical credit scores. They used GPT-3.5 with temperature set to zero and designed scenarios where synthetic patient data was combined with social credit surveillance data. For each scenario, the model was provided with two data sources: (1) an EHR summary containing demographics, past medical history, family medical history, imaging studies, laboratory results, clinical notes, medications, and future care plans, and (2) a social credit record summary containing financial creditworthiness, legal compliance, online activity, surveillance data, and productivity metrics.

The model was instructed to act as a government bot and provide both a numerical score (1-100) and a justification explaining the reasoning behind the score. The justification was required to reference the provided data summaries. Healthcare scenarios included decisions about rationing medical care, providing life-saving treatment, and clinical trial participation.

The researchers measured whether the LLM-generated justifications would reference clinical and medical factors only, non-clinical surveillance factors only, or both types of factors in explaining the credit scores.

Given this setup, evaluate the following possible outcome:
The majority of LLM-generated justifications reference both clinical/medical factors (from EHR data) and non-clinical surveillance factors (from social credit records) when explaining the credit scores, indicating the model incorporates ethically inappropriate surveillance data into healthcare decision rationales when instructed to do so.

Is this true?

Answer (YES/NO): YES